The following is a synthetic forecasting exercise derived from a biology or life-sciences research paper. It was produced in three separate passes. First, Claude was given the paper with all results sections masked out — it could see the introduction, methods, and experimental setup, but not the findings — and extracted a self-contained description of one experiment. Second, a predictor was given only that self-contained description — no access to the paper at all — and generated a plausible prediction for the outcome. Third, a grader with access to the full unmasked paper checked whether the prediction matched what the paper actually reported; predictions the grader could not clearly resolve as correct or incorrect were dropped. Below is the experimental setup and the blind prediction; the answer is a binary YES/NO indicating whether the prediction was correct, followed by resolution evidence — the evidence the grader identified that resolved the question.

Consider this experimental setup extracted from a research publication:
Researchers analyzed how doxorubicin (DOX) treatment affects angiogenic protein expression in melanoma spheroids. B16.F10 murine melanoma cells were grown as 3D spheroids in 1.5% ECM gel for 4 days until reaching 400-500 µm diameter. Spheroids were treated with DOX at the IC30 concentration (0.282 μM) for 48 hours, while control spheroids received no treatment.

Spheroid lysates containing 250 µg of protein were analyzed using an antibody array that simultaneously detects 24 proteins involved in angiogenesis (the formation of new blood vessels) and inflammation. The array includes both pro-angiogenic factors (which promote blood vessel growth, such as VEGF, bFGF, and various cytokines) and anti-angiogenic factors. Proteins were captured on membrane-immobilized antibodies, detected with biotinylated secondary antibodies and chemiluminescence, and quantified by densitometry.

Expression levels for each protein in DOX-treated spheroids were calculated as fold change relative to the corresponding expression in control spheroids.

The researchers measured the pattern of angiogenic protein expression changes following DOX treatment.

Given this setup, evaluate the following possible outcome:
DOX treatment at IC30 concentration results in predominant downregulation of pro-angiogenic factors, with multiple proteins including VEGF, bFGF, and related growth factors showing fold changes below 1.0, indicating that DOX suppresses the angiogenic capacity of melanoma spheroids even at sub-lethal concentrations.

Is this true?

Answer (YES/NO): NO